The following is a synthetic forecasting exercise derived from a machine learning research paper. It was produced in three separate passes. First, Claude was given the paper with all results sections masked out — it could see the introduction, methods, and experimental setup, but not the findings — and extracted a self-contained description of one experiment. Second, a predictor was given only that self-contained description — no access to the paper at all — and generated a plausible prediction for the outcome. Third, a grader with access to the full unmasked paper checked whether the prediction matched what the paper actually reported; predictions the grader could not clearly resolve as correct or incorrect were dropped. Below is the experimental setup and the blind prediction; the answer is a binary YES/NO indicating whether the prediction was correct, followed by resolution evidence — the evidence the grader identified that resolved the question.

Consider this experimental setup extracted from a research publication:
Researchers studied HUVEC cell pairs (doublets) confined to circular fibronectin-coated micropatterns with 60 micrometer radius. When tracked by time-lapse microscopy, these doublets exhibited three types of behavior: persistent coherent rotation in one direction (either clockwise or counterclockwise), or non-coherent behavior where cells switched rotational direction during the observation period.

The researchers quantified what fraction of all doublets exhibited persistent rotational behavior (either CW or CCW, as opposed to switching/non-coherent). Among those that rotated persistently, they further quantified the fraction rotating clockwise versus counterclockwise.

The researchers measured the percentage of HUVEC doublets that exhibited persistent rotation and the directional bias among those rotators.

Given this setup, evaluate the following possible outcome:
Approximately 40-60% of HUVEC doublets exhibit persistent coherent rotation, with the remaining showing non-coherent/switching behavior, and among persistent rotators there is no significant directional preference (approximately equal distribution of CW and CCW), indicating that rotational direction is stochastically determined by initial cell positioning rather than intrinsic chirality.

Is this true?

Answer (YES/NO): NO